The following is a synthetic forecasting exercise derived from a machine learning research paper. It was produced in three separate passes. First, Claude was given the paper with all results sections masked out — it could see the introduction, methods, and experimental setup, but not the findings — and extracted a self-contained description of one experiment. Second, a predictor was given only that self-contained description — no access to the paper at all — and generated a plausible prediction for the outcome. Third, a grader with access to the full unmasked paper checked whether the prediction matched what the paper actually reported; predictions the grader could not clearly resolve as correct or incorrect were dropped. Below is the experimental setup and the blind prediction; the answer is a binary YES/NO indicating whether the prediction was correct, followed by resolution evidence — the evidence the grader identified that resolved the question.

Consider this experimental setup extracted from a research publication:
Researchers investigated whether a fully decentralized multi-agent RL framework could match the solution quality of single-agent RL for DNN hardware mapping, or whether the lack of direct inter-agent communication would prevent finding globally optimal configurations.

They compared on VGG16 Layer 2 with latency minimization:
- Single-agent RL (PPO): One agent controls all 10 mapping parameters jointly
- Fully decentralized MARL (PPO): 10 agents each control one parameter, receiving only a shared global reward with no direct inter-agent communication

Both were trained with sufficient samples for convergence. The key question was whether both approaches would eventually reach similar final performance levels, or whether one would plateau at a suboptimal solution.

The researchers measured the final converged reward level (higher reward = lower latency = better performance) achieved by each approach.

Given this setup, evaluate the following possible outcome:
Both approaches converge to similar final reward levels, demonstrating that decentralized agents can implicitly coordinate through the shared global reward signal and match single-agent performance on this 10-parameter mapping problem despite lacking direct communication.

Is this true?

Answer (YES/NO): NO